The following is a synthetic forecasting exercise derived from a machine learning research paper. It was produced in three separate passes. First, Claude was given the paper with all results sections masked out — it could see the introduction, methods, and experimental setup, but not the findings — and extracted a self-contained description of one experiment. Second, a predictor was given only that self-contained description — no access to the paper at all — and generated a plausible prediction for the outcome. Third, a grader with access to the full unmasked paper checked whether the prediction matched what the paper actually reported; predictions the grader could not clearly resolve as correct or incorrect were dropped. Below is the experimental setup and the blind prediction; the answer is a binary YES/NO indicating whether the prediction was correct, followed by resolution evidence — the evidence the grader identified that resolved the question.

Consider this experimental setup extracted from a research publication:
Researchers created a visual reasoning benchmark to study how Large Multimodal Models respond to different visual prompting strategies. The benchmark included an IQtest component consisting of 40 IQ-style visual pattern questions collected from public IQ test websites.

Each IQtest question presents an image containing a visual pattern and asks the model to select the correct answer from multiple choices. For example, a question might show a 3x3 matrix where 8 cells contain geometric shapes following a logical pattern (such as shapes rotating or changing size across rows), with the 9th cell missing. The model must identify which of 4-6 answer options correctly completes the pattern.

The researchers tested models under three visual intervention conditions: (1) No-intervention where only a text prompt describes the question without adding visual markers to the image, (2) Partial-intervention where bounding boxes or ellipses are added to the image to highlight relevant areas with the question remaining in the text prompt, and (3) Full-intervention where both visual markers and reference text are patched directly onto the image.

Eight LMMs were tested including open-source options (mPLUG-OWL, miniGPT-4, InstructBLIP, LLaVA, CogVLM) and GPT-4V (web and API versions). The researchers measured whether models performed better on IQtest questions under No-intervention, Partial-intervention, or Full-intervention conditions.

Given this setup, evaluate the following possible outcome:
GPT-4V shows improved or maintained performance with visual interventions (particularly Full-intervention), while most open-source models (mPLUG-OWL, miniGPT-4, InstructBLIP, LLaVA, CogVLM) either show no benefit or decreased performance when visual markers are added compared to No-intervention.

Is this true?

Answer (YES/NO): NO